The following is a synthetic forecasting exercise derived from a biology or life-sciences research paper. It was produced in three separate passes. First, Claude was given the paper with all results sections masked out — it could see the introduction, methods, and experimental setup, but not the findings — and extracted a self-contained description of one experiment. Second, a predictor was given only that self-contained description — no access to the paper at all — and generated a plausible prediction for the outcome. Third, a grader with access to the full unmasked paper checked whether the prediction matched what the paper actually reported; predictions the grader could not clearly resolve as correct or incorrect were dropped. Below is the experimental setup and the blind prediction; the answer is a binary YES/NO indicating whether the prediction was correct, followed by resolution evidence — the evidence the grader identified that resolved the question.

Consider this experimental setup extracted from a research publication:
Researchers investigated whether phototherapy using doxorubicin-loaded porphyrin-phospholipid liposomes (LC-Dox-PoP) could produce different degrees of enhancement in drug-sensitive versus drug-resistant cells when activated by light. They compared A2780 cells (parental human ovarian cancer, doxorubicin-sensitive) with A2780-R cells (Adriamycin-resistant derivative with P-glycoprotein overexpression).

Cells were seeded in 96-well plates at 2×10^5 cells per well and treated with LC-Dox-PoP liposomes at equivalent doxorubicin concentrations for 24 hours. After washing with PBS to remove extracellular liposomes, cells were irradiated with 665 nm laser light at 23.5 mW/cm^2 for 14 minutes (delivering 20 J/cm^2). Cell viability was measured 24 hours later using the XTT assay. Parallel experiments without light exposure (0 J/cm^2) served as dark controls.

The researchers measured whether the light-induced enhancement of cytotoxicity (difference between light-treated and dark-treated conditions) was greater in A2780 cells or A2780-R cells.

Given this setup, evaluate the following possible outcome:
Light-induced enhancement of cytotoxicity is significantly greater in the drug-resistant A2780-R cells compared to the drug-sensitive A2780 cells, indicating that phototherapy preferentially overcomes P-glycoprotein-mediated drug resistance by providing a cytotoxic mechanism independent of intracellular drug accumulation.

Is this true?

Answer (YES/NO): YES